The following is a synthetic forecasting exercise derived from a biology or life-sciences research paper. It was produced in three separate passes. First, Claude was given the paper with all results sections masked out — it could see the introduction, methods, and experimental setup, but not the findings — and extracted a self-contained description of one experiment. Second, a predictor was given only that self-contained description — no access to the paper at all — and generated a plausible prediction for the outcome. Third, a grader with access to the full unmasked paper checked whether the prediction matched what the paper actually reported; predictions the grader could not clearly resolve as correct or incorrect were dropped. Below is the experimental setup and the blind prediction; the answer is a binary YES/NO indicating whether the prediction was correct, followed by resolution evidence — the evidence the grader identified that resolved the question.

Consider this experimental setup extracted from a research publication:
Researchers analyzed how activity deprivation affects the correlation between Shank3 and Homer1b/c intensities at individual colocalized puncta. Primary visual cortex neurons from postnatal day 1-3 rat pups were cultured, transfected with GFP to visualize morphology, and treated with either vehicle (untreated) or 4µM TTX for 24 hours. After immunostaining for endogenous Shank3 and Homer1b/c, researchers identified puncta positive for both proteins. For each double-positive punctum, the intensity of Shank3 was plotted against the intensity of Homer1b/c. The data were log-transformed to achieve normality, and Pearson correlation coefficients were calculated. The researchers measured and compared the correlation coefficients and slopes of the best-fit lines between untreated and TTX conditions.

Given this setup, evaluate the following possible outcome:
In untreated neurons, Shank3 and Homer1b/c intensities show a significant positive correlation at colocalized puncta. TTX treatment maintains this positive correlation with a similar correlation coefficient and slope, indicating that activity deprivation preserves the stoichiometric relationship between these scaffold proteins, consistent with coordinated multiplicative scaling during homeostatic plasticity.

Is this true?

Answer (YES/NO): NO